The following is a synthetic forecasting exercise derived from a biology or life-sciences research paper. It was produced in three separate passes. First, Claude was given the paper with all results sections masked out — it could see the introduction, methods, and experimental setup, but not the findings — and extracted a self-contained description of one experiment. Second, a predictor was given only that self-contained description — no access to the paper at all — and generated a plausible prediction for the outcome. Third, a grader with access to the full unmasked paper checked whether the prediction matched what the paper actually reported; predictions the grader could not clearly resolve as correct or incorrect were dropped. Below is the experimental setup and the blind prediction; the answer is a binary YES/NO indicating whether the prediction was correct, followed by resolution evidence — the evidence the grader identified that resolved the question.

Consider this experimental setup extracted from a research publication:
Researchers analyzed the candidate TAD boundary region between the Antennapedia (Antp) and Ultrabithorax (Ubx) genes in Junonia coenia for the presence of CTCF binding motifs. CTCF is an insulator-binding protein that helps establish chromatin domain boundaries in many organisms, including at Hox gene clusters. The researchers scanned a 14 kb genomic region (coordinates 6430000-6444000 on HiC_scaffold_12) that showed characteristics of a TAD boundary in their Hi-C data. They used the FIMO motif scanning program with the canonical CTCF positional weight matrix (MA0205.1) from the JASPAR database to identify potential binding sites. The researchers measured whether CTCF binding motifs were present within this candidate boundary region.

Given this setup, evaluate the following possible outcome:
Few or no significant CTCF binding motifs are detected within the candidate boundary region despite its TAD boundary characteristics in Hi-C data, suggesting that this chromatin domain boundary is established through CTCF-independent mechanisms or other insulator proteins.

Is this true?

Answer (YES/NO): NO